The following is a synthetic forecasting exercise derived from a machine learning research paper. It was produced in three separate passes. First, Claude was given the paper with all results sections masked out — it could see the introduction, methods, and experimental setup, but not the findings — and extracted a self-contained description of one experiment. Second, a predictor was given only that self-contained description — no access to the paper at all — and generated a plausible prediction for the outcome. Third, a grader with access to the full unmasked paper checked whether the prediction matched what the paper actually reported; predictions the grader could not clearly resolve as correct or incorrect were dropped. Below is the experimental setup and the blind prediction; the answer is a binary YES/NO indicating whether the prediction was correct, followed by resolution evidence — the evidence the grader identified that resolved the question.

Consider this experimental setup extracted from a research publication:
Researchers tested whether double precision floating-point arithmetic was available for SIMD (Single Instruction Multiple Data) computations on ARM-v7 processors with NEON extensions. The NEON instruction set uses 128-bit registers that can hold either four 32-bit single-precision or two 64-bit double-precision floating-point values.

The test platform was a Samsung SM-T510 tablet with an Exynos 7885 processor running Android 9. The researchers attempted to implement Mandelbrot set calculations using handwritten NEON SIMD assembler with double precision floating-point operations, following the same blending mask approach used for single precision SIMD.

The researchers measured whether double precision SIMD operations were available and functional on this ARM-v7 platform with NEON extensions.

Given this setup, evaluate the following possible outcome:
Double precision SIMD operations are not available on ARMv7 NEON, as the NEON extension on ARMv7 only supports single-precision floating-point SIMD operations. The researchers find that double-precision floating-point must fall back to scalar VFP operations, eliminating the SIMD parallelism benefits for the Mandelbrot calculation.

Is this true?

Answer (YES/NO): NO